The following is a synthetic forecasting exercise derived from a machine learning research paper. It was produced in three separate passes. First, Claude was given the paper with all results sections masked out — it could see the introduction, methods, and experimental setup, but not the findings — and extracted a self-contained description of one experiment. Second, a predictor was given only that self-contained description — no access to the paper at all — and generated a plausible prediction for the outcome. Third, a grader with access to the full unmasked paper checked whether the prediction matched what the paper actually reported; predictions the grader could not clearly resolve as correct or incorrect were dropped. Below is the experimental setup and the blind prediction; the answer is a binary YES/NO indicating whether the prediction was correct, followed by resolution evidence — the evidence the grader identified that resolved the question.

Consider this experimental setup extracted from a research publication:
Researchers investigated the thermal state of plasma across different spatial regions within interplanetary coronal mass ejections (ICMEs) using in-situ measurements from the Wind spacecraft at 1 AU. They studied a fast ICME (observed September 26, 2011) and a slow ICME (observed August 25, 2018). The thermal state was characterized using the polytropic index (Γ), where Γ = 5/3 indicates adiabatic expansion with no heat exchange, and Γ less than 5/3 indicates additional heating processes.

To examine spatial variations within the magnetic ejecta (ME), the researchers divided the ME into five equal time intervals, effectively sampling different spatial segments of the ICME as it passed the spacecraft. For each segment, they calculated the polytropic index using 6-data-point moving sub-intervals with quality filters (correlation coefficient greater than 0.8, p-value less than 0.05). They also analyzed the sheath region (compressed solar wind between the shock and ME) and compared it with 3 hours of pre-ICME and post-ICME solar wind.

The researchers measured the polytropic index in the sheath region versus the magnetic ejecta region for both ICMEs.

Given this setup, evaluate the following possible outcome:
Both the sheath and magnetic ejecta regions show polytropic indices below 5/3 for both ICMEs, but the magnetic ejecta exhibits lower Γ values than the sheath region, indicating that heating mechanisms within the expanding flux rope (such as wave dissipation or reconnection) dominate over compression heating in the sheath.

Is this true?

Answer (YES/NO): NO